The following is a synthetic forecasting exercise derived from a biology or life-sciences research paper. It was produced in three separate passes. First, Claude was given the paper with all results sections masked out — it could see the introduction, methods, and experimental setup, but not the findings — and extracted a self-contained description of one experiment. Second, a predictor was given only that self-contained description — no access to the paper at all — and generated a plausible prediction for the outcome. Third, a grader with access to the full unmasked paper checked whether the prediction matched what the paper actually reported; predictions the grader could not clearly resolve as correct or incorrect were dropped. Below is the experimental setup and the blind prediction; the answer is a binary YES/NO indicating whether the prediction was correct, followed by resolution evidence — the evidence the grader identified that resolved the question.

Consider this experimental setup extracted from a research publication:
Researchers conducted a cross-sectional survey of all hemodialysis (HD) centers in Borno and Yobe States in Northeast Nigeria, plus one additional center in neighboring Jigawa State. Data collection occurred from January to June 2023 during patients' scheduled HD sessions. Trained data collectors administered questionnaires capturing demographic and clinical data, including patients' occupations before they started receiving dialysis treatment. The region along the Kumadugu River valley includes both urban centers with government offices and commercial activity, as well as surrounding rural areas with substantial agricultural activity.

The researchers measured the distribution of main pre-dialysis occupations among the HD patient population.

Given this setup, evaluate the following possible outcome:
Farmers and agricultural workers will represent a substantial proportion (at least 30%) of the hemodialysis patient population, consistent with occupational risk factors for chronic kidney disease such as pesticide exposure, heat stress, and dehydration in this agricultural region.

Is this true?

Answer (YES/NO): NO